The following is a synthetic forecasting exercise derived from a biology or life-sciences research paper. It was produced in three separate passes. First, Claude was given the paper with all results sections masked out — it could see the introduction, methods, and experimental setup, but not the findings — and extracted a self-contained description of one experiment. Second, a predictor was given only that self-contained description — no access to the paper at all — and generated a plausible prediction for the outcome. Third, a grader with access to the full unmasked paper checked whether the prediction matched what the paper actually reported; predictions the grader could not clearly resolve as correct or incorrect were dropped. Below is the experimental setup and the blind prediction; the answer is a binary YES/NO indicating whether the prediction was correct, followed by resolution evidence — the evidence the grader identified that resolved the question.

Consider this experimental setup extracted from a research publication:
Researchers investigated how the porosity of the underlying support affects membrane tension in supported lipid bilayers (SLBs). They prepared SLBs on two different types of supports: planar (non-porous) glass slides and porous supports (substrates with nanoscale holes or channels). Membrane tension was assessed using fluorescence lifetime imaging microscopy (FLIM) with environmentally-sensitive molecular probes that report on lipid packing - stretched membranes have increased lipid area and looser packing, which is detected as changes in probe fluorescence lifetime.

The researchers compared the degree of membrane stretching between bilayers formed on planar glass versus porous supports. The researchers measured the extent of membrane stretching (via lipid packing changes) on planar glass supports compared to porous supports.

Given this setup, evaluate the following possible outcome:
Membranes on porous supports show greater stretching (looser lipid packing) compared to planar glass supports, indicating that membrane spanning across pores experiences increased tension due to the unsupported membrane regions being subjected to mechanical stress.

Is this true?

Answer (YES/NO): NO